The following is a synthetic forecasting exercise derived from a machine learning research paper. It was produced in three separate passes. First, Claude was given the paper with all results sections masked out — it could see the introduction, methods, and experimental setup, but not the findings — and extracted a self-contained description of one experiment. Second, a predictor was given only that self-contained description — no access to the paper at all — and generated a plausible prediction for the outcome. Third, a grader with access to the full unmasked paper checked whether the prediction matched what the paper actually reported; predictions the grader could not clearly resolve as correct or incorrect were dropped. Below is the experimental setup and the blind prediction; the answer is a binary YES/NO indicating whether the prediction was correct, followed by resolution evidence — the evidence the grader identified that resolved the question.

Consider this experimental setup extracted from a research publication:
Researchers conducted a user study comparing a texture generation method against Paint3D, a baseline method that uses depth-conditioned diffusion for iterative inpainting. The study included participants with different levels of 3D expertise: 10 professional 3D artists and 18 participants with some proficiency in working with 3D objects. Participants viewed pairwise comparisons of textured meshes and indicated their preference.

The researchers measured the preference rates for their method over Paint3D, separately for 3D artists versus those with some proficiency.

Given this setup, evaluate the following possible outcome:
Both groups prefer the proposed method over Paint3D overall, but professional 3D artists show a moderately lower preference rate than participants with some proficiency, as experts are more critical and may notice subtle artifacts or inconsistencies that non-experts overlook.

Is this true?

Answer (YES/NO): NO